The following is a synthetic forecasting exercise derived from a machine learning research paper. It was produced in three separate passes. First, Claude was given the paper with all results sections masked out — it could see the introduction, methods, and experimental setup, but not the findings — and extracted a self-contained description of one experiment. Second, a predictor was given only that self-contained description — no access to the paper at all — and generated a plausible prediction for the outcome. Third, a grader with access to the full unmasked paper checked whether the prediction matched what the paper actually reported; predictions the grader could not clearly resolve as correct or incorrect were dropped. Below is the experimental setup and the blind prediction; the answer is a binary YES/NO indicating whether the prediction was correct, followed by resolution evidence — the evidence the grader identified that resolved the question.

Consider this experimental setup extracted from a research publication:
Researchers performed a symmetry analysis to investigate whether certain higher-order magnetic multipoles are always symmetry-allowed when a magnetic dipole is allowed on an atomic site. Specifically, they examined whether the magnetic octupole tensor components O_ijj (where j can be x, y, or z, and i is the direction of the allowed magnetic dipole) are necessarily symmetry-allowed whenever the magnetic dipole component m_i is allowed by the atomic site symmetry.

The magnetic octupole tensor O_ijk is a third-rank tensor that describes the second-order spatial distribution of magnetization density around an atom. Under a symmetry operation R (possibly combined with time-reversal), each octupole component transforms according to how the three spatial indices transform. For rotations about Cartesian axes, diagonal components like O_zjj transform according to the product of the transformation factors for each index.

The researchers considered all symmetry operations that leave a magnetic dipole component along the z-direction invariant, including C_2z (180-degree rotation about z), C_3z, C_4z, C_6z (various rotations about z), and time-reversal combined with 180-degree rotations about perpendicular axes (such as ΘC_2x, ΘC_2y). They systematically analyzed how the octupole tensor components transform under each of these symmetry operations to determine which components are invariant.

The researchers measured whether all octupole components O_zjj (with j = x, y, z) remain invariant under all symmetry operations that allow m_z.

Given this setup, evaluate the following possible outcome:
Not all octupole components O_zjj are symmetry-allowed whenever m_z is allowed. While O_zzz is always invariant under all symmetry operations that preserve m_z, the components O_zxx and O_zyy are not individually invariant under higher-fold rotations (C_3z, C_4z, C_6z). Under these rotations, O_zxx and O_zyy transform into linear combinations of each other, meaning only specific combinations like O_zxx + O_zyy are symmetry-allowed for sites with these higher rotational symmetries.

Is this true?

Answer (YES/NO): NO